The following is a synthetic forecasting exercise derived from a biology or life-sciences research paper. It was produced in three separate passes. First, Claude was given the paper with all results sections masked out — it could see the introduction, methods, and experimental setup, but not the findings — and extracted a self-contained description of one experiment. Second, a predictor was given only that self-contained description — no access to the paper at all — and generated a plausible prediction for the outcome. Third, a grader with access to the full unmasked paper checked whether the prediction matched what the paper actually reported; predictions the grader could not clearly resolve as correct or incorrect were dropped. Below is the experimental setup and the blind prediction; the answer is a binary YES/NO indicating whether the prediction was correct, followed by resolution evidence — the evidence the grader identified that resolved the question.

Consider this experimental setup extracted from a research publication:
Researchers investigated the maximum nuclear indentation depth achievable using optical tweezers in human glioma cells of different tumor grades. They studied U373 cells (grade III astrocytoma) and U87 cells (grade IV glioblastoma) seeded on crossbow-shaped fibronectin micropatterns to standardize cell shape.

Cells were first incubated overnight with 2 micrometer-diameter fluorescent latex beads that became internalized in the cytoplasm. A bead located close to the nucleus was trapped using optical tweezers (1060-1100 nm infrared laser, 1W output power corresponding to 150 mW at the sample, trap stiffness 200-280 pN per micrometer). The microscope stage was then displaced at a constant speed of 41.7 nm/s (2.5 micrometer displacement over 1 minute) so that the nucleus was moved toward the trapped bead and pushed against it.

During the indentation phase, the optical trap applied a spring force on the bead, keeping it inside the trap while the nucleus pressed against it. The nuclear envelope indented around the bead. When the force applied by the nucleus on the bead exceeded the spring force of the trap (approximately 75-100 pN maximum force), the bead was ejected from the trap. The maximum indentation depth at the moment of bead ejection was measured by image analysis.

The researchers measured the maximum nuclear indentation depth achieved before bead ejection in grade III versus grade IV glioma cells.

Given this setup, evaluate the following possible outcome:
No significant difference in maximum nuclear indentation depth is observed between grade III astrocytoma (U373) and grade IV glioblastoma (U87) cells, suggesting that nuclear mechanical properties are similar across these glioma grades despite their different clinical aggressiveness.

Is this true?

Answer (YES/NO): NO